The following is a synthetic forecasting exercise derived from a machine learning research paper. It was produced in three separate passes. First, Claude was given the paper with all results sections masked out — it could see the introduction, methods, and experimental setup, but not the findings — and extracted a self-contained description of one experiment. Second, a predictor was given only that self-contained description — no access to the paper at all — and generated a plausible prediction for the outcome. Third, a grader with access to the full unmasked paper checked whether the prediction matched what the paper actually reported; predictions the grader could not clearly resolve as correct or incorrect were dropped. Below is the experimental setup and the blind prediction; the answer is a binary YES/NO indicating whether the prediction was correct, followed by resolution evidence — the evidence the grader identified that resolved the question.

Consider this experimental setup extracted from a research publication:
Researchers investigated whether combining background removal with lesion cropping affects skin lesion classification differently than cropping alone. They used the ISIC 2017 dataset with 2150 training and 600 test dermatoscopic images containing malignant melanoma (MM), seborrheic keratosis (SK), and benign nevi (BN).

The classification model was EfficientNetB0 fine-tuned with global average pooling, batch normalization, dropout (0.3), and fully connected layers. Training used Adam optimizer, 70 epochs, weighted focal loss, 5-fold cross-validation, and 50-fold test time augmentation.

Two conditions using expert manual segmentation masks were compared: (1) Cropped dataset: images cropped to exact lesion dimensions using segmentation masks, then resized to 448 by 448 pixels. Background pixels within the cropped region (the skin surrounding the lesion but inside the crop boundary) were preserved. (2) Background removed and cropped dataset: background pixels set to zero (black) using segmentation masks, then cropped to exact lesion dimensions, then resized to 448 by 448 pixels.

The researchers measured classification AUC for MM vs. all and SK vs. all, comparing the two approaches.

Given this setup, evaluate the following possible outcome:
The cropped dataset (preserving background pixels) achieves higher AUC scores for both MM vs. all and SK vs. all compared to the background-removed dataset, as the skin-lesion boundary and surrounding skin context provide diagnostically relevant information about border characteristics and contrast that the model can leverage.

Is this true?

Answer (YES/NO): NO